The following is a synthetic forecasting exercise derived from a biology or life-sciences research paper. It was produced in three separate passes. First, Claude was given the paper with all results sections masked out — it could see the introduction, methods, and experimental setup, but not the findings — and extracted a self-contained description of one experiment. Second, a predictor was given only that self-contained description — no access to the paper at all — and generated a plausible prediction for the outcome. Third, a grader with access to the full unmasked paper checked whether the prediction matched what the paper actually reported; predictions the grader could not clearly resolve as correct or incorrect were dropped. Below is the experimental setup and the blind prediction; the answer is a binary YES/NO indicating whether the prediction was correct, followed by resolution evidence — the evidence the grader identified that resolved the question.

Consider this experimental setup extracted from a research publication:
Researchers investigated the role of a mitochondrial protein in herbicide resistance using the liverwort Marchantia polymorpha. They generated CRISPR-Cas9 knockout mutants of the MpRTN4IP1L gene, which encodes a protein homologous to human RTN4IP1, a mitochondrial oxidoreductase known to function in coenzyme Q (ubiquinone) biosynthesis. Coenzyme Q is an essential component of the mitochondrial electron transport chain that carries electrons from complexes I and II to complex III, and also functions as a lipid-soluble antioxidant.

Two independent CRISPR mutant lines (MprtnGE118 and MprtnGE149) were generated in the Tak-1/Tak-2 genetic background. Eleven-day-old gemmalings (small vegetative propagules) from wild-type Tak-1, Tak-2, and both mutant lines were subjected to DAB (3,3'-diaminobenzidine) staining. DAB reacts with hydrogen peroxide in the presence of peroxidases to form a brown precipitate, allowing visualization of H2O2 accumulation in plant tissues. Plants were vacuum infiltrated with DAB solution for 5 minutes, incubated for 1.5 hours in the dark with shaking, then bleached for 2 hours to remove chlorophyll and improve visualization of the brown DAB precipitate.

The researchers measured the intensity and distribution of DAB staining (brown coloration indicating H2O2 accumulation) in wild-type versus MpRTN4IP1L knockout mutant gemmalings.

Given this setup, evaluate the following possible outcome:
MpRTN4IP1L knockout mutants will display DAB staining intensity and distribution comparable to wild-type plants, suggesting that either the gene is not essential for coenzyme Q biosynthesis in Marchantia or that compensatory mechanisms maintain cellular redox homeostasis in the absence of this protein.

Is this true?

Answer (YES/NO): NO